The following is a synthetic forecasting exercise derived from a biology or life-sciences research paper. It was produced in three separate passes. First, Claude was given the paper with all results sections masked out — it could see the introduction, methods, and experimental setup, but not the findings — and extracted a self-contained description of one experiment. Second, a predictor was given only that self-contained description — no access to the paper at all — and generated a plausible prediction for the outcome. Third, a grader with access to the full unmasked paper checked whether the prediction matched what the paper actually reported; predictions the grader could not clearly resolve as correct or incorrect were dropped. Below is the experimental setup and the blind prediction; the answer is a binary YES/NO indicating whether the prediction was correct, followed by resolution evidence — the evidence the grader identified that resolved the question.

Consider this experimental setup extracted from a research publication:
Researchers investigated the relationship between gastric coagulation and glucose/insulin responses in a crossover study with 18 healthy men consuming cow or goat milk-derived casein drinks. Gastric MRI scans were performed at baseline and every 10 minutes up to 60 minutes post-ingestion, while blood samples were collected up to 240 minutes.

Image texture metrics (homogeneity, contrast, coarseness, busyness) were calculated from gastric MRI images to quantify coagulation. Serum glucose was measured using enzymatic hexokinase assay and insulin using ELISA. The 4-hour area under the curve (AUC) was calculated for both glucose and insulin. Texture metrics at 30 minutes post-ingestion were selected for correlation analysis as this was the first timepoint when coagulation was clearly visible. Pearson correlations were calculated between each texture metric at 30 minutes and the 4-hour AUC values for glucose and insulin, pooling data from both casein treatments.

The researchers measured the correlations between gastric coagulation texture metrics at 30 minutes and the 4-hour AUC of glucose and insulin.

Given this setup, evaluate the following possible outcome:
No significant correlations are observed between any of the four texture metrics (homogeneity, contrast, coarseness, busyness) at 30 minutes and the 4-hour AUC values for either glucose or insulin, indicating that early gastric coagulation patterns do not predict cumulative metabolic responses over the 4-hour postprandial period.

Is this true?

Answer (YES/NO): YES